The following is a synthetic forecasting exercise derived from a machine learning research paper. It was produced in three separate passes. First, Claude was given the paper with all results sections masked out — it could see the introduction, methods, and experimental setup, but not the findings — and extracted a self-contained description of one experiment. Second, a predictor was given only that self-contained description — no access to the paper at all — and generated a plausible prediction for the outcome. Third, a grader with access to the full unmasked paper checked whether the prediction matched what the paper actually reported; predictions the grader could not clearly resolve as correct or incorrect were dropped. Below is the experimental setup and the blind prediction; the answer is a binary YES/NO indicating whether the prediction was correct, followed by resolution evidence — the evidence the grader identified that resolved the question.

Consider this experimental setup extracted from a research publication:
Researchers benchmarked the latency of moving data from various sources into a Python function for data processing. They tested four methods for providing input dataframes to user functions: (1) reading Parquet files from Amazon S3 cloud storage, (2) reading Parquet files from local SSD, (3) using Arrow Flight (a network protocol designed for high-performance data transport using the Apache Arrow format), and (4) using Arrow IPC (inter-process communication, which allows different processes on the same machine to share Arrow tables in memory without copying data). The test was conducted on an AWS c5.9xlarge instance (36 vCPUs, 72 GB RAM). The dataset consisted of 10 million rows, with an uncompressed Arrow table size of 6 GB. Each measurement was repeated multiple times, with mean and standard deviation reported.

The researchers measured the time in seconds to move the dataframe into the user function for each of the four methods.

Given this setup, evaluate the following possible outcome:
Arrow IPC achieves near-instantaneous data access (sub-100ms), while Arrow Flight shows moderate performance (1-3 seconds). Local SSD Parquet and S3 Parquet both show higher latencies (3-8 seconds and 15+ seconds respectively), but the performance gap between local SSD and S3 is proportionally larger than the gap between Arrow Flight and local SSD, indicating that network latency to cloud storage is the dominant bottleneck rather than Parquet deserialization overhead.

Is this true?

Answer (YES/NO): NO